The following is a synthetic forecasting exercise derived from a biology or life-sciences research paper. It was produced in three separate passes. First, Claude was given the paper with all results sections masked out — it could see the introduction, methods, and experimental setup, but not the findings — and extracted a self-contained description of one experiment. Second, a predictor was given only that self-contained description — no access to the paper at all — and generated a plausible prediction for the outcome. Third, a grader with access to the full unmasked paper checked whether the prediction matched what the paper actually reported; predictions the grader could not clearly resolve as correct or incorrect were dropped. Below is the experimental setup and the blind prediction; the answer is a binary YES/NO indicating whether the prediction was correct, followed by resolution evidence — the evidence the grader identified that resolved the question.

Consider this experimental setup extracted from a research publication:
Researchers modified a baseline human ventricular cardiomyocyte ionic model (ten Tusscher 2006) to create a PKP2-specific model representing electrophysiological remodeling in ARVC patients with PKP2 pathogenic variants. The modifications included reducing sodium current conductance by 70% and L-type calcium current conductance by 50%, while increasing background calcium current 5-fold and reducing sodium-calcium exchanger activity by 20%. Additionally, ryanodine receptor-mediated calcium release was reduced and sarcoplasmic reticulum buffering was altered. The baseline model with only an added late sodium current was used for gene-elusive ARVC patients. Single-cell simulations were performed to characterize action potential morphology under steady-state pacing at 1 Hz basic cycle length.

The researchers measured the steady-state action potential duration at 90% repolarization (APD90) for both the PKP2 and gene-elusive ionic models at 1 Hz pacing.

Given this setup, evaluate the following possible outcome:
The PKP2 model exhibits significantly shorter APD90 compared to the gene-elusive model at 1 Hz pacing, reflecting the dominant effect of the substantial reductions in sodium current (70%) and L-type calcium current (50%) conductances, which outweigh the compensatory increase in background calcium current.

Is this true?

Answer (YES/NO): NO